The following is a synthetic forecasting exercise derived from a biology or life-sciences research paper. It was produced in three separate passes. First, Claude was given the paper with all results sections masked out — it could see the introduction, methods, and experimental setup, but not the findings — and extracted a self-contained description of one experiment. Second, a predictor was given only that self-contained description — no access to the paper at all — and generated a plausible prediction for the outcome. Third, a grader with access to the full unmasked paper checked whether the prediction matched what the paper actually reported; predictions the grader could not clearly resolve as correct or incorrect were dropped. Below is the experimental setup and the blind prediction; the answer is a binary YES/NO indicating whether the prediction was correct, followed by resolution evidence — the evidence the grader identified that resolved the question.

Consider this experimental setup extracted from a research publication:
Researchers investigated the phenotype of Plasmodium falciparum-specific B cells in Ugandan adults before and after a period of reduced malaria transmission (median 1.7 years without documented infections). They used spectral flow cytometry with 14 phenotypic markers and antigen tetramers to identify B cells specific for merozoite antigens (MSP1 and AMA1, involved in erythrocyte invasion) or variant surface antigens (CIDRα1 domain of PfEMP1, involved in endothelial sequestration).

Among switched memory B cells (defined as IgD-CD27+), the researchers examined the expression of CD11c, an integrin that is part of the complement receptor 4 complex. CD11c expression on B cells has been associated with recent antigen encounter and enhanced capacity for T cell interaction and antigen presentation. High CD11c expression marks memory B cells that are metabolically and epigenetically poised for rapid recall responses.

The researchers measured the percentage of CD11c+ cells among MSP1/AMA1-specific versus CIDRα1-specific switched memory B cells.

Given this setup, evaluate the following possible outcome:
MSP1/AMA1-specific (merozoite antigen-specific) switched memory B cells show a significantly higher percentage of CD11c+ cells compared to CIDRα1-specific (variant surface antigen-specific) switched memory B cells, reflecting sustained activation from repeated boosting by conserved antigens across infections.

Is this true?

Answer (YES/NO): YES